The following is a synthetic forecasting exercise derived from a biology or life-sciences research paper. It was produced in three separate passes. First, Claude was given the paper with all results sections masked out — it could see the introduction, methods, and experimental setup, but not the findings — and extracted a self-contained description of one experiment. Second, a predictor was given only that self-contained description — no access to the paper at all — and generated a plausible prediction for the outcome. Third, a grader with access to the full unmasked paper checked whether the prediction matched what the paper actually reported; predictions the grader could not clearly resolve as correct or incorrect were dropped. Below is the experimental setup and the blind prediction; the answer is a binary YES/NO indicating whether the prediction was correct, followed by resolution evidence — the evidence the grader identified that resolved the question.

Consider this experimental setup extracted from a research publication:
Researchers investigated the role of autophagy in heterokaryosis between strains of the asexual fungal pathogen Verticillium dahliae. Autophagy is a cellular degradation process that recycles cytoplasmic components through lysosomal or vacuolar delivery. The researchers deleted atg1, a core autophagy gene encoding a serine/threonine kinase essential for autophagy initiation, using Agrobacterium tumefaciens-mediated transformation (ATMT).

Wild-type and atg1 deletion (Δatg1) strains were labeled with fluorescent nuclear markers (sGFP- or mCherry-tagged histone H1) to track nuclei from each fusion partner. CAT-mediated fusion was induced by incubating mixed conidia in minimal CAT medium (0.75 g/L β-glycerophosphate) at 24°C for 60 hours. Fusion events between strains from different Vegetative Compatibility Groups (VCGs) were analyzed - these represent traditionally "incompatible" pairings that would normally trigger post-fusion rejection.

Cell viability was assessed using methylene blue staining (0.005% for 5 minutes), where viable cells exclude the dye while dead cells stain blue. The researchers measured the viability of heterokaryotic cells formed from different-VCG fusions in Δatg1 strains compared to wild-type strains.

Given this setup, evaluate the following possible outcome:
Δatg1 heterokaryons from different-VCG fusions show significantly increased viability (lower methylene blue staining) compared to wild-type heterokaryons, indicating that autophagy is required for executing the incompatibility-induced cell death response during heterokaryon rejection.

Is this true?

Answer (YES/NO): NO